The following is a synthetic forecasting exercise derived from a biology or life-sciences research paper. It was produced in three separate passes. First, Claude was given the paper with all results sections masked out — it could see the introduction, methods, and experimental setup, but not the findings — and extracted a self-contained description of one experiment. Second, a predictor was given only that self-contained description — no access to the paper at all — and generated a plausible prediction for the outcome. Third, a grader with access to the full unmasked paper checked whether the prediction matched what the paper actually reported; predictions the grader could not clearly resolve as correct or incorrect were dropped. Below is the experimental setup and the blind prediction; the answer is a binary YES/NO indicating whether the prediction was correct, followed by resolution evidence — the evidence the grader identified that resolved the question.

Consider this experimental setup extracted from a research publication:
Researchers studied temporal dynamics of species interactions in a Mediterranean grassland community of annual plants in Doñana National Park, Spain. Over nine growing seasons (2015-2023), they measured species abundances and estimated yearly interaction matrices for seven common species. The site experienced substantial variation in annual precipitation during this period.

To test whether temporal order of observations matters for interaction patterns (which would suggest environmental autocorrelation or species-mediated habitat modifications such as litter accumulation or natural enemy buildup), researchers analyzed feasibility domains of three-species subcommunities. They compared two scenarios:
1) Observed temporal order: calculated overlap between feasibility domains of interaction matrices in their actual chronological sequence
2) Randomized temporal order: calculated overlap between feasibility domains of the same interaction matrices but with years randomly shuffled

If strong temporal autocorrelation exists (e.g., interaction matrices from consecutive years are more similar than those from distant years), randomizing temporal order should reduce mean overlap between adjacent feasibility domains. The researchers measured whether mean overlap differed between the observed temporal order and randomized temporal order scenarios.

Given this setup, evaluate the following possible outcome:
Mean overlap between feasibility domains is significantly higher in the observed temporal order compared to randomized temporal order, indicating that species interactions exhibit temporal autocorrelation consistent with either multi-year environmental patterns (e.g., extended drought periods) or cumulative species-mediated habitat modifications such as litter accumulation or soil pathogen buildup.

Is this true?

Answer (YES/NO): YES